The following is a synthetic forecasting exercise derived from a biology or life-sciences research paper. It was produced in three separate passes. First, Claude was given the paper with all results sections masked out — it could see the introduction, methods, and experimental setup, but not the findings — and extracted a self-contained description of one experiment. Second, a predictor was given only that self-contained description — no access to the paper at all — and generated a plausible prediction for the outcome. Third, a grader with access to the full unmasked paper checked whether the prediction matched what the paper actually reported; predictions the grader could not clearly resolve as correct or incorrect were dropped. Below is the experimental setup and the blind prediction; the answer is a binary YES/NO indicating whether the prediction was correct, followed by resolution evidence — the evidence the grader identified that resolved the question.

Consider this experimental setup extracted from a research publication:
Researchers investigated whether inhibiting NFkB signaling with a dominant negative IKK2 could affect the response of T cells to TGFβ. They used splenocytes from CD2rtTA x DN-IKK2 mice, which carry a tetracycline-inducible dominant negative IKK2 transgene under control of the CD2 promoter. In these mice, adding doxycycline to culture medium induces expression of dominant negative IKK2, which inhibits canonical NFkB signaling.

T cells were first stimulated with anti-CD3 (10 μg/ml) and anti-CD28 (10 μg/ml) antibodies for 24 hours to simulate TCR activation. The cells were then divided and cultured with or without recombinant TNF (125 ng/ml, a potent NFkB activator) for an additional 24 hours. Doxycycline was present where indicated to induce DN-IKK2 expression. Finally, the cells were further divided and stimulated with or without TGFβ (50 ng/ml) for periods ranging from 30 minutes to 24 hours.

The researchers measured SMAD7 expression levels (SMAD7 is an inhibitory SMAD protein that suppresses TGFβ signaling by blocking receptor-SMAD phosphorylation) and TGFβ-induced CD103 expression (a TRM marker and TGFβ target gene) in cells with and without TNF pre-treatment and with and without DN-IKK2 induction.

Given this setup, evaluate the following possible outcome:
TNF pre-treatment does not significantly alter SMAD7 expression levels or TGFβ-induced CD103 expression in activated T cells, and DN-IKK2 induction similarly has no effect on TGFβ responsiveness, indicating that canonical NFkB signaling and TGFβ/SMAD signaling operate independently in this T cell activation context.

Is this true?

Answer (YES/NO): NO